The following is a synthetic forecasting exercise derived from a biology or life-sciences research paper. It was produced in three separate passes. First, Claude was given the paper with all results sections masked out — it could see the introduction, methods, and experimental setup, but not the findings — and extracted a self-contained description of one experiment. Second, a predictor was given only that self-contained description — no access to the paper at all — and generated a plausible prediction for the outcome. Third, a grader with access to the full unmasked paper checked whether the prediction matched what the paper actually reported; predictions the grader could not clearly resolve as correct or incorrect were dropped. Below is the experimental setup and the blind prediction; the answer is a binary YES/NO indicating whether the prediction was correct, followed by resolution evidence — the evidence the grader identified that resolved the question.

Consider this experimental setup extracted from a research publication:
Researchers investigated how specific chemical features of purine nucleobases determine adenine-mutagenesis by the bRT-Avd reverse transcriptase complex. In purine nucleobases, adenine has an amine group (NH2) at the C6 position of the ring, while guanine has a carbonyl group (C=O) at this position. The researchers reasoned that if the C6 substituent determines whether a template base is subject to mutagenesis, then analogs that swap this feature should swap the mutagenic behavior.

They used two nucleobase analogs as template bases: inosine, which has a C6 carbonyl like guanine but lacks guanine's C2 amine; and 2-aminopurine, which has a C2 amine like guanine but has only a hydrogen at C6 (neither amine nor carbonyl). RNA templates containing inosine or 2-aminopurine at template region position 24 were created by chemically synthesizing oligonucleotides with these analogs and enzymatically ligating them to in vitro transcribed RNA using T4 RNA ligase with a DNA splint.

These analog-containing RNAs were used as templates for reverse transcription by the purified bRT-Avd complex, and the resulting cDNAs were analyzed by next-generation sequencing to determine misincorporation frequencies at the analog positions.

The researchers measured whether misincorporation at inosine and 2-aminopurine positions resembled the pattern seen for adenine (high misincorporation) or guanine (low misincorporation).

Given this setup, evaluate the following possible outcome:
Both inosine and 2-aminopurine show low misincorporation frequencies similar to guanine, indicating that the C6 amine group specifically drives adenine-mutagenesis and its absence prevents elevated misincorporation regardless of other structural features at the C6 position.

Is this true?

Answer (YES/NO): NO